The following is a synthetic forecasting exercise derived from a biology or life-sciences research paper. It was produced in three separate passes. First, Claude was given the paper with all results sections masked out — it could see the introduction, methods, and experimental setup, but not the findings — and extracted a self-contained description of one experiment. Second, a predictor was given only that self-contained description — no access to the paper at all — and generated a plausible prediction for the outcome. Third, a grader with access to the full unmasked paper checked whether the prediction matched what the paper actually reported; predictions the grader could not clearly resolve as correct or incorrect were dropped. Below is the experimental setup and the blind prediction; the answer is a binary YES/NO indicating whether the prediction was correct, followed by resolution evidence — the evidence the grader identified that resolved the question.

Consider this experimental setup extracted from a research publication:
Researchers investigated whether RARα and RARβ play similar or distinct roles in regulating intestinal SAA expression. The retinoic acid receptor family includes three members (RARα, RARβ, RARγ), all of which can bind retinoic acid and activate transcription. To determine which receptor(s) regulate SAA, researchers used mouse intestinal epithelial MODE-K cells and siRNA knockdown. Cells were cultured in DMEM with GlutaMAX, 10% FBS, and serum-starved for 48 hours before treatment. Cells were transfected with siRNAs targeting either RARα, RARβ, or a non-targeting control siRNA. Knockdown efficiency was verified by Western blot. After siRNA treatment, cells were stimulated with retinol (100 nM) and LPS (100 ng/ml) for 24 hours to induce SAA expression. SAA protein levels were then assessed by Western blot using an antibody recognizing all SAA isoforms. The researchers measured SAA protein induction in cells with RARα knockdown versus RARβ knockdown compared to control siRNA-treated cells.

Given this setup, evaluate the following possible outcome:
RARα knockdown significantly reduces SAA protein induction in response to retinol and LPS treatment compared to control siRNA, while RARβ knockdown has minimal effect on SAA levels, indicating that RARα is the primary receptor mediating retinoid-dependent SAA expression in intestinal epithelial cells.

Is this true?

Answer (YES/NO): NO